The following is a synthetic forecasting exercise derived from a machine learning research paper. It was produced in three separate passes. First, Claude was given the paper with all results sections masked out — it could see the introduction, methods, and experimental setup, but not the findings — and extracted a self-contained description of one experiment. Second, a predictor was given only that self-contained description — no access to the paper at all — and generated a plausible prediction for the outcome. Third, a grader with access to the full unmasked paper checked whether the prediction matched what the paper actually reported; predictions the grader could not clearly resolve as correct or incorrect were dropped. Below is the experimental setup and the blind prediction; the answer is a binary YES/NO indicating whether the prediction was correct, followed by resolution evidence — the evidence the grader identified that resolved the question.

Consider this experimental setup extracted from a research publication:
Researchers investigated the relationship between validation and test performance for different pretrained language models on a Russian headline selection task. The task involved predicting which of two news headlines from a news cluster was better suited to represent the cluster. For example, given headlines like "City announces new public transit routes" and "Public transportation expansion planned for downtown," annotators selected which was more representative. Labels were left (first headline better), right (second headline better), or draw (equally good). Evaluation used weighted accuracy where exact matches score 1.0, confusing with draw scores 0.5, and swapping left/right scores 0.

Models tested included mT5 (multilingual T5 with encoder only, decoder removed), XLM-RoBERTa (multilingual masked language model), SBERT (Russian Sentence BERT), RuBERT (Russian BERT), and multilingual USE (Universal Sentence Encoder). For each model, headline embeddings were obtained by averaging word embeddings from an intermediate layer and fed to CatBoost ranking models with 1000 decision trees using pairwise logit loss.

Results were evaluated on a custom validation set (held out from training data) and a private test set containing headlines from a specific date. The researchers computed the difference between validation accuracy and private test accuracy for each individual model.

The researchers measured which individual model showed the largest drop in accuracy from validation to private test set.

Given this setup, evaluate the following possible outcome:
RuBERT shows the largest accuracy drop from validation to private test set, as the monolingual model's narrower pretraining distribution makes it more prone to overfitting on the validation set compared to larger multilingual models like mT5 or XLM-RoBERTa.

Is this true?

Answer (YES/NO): NO